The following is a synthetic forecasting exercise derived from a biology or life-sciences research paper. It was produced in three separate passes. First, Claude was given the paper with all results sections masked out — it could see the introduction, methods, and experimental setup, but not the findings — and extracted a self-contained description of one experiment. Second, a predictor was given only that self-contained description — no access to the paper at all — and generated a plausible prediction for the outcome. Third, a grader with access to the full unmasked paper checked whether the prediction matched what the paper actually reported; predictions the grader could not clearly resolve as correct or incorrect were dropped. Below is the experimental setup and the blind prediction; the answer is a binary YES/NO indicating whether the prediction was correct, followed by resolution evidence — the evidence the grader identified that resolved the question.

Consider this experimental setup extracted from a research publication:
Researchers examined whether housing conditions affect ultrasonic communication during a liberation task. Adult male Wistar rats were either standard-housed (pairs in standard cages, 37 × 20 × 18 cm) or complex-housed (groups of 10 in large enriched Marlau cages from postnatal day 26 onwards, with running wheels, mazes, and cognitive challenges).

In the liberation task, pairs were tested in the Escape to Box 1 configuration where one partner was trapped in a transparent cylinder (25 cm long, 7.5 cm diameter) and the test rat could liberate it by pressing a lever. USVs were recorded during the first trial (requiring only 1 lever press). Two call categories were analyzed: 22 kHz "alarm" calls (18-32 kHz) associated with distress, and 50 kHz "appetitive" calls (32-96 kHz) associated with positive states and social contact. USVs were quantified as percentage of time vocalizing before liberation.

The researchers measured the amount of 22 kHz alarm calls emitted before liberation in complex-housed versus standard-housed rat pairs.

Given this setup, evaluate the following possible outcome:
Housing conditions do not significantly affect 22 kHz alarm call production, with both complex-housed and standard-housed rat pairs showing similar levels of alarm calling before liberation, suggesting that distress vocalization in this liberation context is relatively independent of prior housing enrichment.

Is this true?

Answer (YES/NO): YES